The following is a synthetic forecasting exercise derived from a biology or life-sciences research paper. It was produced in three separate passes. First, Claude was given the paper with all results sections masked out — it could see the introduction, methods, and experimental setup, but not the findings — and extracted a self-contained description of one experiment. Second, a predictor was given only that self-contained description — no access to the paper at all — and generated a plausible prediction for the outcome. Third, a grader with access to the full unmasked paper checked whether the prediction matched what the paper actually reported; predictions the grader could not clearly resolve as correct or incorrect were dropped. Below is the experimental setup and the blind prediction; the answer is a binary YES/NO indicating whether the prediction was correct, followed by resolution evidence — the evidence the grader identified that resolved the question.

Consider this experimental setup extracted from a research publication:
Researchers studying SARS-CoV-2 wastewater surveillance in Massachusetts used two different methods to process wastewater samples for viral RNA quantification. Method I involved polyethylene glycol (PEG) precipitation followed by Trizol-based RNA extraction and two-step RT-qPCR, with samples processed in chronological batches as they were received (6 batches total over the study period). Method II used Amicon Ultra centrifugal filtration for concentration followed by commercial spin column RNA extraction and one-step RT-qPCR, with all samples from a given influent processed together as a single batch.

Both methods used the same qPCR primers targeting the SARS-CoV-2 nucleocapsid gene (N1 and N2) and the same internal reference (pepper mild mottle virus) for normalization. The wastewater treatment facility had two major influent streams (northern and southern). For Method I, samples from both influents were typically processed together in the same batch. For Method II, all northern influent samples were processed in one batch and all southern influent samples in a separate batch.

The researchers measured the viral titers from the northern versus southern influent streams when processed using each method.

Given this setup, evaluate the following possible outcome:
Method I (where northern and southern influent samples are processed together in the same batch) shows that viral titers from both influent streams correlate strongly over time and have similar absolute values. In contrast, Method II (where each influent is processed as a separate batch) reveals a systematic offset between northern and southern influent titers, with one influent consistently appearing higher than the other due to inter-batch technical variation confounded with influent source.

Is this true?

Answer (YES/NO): YES